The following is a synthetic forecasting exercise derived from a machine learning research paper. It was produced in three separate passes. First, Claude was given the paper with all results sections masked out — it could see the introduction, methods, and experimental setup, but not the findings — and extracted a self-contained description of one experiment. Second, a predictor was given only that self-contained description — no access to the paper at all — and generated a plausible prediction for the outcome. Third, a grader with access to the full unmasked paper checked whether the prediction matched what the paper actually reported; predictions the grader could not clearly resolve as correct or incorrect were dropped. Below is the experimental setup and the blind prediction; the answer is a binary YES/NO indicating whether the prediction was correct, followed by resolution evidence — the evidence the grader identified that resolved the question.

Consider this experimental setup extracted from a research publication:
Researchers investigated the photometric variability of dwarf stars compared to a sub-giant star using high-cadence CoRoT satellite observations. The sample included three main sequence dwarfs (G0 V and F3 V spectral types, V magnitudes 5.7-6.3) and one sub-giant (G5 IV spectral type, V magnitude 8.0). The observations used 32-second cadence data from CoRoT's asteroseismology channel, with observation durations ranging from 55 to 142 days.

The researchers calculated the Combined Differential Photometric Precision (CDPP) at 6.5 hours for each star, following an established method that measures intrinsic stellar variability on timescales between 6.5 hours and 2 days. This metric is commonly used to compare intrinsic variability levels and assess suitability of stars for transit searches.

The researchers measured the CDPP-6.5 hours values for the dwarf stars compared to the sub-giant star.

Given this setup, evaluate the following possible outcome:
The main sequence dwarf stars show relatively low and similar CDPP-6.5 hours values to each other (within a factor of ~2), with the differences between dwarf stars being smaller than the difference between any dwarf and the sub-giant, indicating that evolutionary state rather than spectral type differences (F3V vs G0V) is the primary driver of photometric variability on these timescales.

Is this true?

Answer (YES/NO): YES